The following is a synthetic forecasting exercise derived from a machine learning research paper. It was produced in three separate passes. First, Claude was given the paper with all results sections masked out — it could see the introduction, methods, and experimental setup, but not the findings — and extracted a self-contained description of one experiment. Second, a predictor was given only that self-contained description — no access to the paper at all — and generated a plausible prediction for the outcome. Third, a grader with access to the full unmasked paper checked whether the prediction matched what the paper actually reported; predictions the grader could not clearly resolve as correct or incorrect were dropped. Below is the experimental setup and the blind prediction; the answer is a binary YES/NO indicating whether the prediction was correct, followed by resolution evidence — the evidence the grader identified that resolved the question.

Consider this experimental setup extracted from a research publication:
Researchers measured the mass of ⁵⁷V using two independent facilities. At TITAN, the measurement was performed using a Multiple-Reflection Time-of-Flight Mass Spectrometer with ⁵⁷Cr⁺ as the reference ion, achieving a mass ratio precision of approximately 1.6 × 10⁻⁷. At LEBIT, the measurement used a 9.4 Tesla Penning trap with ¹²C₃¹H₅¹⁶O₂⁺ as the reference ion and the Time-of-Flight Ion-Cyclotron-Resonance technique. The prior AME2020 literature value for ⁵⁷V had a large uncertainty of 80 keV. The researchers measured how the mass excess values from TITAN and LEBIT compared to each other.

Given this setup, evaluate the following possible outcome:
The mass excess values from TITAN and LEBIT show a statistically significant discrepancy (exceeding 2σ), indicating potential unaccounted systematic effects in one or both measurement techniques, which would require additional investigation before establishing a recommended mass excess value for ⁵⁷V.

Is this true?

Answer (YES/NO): NO